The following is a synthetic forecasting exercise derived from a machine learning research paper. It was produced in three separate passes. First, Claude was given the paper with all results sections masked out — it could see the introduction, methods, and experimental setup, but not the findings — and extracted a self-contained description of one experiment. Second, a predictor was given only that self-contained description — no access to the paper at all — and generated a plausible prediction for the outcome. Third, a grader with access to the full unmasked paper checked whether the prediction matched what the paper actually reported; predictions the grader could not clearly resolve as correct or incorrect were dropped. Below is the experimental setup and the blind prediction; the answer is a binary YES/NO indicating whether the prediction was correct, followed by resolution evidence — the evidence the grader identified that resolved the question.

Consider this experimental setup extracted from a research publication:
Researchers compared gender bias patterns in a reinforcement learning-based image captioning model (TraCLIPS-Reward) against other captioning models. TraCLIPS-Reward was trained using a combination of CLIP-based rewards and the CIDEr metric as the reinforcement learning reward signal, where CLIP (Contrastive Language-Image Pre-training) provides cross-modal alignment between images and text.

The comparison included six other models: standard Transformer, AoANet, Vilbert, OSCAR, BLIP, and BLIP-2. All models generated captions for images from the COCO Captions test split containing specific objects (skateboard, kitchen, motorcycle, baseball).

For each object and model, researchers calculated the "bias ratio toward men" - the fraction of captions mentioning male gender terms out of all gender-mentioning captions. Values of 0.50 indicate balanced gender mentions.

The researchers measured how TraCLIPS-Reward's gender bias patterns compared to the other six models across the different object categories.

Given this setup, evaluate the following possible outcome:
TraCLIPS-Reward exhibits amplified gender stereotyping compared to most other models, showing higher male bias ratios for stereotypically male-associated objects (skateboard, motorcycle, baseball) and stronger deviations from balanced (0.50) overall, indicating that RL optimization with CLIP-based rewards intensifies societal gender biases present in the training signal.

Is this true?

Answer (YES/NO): NO